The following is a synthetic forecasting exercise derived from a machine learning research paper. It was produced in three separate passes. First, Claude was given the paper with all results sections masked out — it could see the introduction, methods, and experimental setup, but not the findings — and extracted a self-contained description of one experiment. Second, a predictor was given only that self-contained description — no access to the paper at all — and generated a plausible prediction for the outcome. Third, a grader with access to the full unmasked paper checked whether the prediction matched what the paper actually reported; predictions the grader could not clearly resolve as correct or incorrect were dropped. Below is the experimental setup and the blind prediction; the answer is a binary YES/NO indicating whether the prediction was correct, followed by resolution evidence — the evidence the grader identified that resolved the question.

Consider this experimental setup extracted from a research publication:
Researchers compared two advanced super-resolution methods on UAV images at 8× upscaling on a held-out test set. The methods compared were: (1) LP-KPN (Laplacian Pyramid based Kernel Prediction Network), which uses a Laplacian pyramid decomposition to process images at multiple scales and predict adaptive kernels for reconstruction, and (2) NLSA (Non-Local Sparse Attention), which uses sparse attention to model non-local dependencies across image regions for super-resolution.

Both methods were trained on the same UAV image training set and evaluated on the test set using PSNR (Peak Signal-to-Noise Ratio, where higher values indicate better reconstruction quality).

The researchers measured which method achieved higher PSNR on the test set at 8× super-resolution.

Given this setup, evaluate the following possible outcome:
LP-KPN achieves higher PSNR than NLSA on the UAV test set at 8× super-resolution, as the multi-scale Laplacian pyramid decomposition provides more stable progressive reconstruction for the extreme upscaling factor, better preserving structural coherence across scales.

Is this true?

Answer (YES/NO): YES